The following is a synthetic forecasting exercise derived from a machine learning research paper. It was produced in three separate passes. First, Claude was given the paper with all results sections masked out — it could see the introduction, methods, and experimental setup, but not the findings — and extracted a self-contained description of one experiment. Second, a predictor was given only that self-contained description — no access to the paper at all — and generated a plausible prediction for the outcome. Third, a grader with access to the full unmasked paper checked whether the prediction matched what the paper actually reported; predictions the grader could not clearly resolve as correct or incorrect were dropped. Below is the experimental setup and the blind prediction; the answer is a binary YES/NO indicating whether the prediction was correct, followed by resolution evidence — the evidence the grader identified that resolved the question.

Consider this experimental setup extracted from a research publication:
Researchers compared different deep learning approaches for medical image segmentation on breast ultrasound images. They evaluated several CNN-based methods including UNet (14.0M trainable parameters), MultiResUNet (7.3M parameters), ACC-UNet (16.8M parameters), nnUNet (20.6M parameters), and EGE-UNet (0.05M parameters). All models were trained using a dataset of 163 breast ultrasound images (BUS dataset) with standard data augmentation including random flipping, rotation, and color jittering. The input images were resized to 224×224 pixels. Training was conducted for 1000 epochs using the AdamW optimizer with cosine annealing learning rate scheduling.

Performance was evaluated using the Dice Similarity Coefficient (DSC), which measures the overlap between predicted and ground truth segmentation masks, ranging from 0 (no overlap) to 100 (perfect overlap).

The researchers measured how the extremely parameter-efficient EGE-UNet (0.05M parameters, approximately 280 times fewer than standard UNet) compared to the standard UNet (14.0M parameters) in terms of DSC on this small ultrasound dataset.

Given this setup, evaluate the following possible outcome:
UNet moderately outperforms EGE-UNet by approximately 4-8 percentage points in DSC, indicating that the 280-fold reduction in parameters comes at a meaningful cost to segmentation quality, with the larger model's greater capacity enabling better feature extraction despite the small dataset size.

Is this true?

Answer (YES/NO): NO